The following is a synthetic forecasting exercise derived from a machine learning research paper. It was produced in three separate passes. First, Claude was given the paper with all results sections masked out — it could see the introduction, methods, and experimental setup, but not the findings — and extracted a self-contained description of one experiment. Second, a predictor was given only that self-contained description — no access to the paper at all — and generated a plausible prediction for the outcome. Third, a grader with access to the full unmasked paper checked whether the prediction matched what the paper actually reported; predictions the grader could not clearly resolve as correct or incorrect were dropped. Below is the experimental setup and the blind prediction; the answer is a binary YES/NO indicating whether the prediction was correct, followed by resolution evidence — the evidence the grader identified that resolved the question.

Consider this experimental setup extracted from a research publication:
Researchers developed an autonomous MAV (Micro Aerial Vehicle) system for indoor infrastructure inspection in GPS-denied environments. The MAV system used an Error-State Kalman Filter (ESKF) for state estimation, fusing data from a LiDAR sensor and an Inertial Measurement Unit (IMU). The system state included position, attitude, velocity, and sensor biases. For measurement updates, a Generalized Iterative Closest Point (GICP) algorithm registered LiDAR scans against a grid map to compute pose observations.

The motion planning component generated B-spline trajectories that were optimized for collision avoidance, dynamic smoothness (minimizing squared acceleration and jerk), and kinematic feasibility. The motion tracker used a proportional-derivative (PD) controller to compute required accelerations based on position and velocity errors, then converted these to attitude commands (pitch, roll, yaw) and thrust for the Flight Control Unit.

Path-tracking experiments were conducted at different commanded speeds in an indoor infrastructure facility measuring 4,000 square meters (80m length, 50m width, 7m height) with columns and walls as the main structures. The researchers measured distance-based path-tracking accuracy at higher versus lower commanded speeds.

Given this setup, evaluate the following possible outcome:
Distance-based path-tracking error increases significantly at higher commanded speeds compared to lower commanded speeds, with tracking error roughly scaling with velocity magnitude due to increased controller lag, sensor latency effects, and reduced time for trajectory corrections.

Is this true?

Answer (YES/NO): NO